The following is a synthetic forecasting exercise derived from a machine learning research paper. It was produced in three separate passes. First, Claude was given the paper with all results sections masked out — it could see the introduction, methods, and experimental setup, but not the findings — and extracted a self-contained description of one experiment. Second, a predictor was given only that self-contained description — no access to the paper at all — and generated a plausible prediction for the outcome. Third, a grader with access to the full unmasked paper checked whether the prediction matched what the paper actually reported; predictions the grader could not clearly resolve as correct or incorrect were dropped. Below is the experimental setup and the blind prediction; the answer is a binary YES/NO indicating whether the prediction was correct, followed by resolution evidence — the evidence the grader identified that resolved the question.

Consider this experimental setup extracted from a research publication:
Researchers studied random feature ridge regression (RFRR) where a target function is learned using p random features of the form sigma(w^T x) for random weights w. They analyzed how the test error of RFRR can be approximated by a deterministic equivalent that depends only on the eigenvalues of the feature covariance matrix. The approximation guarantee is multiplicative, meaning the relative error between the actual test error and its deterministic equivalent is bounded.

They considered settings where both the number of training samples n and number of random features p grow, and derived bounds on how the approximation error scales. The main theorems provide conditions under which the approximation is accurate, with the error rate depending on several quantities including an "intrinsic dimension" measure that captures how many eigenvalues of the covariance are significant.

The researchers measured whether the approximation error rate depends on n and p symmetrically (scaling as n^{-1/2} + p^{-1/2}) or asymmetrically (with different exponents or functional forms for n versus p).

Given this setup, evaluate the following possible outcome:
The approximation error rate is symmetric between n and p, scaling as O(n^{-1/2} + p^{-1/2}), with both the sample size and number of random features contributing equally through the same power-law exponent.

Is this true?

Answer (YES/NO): YES